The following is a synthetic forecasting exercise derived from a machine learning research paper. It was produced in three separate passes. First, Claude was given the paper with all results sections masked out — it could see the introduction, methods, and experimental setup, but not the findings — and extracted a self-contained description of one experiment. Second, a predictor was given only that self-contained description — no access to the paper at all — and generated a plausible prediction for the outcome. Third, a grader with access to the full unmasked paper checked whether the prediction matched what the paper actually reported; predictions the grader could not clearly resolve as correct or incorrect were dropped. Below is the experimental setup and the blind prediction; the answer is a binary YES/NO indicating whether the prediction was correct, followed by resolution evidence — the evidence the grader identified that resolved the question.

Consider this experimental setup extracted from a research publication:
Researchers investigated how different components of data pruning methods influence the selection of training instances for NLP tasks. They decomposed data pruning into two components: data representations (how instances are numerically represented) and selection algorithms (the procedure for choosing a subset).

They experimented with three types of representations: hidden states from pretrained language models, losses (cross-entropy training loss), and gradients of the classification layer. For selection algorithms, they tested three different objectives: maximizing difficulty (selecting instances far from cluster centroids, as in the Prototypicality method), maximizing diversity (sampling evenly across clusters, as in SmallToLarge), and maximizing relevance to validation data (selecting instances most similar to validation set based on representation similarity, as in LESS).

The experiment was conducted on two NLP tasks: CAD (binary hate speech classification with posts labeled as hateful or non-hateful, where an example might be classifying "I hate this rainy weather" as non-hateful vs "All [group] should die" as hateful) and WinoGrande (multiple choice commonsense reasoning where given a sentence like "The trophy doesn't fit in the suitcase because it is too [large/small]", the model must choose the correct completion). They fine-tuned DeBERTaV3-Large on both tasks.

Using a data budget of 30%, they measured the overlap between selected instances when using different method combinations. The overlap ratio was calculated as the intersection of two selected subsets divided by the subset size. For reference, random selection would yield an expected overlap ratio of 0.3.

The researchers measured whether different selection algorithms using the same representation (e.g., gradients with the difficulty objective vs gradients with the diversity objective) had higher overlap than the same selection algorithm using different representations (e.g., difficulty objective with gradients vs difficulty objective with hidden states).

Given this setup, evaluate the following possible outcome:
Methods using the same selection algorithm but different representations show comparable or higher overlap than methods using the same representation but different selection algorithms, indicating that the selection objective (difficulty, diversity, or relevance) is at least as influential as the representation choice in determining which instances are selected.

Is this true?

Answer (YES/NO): NO